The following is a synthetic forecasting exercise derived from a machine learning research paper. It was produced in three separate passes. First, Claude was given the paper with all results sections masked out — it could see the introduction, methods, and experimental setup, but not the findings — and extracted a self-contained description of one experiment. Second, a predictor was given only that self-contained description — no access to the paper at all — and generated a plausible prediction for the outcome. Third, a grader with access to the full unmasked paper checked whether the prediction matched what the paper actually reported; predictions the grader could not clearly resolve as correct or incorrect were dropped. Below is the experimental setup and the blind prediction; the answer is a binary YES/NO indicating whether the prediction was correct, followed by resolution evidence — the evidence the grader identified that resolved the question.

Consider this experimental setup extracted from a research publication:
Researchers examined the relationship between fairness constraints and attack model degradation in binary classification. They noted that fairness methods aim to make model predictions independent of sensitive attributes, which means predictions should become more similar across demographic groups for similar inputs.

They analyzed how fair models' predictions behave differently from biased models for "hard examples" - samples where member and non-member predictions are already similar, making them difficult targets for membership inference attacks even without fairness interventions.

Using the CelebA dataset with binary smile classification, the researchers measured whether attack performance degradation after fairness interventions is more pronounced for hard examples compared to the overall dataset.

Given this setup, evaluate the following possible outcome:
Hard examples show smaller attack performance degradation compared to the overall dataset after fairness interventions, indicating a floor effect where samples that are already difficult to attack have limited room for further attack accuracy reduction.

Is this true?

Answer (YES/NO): YES